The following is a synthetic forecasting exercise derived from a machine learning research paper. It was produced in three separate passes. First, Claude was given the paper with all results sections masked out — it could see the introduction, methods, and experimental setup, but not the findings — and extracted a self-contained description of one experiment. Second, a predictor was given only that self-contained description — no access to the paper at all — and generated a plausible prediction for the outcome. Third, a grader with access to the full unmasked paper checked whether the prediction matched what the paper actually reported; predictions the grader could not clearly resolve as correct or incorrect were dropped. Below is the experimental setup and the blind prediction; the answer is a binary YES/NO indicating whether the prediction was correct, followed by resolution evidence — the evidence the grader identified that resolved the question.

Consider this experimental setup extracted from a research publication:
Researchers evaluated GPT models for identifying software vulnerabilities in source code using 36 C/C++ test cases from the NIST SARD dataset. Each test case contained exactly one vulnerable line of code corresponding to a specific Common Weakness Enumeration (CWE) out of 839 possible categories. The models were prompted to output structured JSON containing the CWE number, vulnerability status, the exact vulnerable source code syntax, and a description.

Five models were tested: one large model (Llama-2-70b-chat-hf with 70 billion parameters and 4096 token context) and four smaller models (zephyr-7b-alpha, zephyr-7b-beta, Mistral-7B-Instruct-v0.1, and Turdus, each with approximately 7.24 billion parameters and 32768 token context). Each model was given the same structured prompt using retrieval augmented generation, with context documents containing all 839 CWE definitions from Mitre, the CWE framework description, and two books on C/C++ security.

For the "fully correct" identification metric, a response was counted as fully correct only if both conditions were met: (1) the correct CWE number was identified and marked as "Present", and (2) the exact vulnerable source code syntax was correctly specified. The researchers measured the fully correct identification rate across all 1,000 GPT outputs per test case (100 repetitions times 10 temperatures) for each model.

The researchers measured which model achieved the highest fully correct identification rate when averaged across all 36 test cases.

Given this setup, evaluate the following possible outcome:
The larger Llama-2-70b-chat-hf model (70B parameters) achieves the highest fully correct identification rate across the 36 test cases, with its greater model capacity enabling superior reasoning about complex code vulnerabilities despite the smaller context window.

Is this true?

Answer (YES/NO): YES